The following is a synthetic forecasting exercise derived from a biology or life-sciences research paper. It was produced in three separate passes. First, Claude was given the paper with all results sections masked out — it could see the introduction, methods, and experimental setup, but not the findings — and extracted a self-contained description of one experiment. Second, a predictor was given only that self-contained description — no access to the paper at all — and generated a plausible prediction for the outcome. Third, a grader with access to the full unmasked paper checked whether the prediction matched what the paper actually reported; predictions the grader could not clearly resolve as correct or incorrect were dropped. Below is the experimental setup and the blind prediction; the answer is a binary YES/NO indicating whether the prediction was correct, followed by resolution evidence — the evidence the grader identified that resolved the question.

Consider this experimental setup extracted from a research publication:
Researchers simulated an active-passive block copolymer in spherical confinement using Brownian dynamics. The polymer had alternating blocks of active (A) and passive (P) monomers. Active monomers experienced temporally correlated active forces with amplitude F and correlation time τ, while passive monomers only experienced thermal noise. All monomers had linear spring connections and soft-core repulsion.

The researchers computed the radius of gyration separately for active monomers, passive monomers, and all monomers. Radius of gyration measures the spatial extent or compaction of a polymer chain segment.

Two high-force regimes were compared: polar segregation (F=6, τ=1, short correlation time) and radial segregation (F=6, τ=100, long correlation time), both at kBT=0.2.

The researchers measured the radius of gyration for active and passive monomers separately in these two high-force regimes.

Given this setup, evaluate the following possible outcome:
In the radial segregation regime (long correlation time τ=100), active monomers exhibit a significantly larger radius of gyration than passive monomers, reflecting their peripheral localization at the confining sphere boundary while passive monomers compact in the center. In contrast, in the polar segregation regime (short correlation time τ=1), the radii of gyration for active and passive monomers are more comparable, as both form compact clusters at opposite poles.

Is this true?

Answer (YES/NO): NO